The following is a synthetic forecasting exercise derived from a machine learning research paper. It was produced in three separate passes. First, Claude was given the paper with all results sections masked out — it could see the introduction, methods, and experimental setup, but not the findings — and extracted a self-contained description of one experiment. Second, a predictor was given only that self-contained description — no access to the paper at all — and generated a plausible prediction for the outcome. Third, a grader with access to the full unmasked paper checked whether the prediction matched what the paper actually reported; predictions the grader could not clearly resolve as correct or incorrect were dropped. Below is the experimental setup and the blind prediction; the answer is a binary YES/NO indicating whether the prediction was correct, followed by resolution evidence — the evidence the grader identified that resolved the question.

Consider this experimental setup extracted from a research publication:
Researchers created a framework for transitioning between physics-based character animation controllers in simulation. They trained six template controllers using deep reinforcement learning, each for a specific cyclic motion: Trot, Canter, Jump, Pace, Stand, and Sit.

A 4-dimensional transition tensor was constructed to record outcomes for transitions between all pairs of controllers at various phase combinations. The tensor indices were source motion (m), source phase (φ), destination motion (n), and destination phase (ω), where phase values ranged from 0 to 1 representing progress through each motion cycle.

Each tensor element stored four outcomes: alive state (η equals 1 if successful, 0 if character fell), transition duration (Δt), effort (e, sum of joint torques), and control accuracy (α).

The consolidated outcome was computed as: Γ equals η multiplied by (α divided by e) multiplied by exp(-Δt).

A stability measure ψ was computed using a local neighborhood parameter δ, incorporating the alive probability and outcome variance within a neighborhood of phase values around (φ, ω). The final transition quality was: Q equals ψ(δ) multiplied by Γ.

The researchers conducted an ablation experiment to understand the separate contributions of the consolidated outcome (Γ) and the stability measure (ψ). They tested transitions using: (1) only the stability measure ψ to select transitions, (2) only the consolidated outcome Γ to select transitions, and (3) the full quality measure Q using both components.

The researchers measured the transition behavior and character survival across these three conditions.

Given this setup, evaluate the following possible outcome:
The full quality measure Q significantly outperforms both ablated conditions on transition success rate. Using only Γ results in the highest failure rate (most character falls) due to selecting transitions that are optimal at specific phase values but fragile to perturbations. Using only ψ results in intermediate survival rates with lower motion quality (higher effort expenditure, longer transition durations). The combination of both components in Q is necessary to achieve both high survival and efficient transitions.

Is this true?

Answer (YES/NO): NO